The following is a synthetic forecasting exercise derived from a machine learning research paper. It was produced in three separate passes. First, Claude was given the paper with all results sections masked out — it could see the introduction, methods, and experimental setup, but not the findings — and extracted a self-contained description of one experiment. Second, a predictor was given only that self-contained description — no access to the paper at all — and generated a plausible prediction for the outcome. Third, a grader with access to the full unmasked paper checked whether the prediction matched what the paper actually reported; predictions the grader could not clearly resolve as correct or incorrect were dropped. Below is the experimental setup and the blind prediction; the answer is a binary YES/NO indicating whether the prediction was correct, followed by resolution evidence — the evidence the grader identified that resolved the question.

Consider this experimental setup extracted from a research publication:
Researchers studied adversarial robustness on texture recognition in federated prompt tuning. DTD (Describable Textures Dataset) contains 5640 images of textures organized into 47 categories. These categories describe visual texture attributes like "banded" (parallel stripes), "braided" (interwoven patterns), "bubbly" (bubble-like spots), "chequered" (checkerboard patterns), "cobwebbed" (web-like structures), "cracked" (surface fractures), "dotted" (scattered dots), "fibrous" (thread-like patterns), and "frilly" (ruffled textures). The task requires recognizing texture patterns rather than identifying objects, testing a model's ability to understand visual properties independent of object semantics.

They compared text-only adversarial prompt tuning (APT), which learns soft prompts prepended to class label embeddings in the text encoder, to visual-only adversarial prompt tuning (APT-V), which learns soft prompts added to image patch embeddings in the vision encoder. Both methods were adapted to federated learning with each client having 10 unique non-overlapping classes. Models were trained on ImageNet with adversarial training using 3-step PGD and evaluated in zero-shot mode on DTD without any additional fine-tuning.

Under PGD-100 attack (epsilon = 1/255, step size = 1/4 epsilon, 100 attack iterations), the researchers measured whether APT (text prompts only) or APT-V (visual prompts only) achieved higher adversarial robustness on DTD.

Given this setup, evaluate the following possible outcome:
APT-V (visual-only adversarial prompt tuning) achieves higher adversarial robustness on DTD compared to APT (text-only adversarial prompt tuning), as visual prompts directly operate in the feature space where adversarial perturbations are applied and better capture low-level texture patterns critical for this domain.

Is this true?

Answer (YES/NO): YES